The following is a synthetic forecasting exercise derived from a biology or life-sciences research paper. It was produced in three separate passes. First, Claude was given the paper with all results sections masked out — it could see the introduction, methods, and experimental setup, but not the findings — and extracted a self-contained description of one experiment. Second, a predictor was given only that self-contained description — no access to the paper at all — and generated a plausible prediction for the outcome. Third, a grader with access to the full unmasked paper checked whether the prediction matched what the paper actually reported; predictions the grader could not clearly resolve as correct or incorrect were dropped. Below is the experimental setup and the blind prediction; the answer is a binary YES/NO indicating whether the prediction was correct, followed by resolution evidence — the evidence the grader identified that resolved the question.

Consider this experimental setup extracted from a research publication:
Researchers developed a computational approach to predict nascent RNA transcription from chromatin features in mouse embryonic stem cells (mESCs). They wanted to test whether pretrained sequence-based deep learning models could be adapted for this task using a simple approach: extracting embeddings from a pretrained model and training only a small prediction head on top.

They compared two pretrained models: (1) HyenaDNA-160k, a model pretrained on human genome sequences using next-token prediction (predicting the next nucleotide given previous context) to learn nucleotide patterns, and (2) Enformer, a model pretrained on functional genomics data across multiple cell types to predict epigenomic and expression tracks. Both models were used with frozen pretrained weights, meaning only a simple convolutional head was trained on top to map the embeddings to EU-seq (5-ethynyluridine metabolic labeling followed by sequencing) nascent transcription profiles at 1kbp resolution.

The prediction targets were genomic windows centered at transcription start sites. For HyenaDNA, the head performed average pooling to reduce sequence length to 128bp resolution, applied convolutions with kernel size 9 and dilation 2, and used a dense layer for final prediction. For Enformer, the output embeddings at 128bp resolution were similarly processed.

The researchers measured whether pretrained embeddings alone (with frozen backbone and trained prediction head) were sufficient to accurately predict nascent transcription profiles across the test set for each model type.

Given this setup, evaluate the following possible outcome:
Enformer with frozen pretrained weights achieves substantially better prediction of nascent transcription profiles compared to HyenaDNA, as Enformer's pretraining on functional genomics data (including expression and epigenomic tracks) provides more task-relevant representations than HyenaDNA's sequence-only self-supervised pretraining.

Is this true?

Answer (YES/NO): YES